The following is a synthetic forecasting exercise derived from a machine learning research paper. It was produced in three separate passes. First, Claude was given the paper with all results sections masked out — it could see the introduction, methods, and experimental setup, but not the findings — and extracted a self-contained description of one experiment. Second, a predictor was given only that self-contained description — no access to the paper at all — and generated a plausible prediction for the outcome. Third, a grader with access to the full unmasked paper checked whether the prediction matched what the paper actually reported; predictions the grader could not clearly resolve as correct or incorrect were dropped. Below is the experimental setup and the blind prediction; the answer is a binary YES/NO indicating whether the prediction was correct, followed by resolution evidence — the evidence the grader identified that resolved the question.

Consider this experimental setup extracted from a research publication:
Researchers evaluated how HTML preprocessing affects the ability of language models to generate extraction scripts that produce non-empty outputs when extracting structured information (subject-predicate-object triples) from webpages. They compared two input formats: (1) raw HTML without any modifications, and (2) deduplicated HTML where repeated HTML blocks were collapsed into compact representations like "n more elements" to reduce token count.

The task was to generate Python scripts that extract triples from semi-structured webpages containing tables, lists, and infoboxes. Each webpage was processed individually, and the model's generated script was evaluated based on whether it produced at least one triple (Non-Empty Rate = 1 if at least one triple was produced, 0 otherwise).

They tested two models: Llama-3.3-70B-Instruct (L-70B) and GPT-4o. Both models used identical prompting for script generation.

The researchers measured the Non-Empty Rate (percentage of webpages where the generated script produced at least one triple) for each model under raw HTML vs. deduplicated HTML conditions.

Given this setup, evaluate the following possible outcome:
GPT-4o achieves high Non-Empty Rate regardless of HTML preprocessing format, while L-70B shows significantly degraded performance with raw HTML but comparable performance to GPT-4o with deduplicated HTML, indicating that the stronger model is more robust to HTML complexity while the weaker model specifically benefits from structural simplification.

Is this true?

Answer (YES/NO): NO